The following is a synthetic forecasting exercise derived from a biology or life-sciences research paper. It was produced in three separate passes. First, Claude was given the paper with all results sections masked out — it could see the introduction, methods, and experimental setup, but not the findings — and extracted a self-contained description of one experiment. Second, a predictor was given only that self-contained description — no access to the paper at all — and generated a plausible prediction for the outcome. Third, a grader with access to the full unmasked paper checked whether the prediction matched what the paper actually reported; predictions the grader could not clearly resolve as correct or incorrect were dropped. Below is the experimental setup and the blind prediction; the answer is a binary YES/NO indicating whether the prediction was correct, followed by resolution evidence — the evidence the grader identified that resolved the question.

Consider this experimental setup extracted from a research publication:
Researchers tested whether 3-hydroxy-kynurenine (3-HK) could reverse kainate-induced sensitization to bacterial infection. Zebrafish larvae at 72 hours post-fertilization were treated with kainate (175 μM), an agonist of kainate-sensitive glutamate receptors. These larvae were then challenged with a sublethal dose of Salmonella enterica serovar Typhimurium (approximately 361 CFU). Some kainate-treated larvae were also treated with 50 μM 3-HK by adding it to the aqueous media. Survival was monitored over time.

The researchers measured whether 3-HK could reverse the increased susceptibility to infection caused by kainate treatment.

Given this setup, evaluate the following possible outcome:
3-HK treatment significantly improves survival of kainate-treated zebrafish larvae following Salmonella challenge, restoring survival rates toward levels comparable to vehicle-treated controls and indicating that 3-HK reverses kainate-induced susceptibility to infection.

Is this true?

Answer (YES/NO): YES